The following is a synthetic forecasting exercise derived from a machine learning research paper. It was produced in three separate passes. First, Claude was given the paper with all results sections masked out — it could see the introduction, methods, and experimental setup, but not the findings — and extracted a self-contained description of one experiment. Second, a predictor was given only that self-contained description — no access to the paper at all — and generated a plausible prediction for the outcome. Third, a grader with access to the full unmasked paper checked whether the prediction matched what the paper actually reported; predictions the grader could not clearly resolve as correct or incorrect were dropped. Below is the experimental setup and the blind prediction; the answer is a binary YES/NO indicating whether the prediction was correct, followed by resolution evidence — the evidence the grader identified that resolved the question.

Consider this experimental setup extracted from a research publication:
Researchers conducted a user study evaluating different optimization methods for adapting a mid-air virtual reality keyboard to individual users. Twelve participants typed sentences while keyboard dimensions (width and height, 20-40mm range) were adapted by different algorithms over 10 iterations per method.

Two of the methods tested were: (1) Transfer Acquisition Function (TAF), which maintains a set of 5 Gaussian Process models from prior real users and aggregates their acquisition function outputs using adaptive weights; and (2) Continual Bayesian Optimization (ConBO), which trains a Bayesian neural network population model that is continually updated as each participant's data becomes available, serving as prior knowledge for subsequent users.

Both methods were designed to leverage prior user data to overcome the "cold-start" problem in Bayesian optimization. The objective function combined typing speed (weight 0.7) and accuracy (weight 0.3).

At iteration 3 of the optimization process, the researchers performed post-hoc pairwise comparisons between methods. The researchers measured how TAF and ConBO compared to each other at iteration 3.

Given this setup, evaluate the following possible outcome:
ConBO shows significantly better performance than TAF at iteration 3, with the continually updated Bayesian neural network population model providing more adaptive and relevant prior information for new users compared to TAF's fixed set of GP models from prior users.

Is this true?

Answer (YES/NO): NO